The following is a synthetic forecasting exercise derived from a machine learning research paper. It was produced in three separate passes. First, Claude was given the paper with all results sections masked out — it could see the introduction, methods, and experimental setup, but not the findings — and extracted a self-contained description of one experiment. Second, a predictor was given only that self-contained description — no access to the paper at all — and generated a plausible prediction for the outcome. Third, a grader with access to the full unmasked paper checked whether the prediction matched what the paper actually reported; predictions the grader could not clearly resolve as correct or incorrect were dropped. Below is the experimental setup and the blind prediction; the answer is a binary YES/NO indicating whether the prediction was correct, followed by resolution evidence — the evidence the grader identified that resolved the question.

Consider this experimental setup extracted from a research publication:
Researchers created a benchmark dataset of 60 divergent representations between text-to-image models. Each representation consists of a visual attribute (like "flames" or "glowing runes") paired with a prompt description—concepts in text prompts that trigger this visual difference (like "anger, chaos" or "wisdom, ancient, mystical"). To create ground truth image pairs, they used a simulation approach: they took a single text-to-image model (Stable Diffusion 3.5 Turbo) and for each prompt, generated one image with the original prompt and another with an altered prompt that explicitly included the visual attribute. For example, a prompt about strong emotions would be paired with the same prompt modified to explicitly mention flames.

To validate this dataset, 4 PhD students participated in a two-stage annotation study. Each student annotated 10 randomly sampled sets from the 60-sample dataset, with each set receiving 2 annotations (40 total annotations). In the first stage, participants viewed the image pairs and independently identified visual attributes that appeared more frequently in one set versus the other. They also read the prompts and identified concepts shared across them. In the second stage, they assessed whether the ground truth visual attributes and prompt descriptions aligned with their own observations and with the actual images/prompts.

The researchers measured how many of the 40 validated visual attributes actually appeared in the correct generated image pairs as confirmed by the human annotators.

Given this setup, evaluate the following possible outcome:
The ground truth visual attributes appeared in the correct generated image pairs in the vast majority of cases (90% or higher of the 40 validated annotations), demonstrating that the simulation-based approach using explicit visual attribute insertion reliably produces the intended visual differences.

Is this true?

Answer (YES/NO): YES